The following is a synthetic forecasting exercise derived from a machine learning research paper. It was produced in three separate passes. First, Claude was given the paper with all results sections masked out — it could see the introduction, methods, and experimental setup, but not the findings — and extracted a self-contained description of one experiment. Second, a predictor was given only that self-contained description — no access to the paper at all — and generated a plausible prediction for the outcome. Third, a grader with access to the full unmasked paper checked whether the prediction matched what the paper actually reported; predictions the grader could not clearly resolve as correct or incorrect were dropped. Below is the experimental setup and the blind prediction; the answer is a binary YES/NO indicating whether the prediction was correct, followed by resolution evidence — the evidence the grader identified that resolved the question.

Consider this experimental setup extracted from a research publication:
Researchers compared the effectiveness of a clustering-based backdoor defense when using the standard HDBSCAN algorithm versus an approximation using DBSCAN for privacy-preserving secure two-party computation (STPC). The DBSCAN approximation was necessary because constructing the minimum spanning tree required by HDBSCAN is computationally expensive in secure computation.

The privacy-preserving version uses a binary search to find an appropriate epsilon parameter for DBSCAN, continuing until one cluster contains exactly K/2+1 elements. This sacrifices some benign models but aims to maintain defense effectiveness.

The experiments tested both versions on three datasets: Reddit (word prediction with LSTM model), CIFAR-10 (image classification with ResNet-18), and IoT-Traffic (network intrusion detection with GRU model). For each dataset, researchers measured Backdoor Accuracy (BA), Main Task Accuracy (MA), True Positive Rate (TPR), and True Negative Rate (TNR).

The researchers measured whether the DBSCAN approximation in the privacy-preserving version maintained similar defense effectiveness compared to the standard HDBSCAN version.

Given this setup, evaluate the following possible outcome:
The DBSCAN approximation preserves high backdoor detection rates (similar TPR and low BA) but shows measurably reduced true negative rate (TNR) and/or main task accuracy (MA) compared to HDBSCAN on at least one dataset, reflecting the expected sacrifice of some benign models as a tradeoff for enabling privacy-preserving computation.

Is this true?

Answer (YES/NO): NO